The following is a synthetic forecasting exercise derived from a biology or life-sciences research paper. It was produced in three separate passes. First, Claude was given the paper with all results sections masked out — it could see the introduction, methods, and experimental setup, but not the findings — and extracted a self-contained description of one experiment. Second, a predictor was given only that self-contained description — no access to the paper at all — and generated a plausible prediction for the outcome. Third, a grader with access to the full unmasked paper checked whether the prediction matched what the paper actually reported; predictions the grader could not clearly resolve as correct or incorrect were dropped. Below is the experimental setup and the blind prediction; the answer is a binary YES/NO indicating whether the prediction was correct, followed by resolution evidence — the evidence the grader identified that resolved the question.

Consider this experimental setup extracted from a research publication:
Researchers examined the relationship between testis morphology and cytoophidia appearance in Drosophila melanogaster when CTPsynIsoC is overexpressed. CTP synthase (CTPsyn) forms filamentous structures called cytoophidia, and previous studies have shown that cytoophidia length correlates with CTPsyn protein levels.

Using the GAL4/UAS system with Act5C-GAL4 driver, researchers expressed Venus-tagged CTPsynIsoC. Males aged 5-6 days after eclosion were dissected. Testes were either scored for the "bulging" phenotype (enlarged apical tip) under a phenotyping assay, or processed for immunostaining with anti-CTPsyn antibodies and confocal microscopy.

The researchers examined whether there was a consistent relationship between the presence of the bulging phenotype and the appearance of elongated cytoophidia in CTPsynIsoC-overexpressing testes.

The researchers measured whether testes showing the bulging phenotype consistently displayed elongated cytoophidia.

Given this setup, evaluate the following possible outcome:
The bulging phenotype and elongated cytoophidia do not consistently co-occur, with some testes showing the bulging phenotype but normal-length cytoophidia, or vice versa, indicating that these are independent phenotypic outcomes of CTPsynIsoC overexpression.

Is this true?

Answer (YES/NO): NO